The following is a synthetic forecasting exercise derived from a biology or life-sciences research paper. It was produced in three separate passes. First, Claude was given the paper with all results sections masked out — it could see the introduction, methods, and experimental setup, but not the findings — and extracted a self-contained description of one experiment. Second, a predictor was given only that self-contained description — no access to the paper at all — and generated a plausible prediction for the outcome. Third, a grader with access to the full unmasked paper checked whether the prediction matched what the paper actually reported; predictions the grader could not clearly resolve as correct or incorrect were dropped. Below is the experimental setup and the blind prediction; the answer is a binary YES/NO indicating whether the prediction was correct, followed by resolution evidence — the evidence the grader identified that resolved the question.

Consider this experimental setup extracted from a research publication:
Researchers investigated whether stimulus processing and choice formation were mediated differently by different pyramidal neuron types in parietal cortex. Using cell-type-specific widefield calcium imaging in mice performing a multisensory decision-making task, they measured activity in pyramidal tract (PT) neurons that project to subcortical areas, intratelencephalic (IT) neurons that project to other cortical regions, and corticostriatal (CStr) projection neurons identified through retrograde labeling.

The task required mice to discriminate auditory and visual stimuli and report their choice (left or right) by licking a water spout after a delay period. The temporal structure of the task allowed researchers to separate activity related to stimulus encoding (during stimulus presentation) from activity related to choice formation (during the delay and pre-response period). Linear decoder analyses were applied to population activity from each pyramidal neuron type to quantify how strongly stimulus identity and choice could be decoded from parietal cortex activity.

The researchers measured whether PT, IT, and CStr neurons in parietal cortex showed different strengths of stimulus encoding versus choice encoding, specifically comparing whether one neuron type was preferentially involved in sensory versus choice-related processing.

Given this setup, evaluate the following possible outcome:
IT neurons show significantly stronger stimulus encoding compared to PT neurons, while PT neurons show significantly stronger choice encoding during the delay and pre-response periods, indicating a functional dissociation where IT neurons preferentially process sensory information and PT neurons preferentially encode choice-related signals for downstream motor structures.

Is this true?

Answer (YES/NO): NO